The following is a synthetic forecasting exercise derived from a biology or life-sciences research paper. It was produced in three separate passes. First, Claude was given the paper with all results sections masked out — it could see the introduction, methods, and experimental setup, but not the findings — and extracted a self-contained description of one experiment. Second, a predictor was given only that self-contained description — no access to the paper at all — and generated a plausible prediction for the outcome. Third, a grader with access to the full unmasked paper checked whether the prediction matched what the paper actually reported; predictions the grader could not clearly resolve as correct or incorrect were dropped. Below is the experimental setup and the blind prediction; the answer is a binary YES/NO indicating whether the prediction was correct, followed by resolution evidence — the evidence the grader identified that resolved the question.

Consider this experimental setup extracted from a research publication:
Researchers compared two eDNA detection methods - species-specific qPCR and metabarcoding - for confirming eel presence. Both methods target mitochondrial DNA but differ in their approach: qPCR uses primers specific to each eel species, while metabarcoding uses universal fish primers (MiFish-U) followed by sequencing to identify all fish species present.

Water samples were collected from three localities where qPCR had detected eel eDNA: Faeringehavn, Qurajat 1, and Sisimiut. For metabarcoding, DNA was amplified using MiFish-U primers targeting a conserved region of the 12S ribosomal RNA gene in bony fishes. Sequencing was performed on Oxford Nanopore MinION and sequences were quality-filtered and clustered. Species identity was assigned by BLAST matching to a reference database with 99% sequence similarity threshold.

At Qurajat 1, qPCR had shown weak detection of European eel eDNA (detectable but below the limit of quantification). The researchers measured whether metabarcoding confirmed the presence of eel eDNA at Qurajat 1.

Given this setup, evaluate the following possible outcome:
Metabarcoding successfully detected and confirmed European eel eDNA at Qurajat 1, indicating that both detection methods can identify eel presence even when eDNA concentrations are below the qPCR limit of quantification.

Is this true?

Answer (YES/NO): NO